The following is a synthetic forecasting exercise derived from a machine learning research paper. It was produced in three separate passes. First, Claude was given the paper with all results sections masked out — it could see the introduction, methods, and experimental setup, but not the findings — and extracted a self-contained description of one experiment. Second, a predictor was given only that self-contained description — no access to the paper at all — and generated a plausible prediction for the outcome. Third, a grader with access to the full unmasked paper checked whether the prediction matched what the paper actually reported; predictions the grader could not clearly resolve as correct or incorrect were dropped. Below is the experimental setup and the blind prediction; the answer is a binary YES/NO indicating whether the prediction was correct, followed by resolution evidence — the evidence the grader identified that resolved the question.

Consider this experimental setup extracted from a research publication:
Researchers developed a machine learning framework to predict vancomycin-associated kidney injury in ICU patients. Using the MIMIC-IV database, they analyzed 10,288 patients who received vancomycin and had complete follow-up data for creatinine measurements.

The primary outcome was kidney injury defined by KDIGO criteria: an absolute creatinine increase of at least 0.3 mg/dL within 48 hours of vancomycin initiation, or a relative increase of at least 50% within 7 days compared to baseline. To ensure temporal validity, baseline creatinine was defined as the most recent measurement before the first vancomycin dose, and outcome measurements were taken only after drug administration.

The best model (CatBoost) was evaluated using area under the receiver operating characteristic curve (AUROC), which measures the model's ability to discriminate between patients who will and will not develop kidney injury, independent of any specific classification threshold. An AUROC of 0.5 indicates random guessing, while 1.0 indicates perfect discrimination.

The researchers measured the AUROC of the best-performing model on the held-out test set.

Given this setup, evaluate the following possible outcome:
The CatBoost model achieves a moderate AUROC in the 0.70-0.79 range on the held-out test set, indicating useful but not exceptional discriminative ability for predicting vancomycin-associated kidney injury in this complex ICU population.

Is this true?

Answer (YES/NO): NO